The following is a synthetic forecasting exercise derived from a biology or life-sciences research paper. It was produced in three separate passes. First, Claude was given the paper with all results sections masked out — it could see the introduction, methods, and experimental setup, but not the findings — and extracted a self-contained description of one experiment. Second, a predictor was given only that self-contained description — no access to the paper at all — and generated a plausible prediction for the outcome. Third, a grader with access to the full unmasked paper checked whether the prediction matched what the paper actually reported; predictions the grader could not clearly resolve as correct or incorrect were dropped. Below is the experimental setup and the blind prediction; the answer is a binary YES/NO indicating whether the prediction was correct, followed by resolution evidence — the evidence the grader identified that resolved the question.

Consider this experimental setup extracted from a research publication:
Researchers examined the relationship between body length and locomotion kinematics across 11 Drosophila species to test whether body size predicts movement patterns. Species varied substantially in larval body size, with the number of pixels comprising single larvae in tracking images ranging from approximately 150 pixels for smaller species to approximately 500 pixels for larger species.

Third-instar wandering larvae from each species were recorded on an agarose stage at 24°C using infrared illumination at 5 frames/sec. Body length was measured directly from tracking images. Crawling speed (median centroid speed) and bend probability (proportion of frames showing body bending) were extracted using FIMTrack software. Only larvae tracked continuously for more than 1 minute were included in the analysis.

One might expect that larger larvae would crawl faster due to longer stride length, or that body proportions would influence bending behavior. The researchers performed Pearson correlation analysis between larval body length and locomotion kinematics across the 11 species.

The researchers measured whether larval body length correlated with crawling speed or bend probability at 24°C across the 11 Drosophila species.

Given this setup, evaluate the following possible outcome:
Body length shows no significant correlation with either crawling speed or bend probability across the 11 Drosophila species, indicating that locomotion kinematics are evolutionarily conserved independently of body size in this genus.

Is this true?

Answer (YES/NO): NO